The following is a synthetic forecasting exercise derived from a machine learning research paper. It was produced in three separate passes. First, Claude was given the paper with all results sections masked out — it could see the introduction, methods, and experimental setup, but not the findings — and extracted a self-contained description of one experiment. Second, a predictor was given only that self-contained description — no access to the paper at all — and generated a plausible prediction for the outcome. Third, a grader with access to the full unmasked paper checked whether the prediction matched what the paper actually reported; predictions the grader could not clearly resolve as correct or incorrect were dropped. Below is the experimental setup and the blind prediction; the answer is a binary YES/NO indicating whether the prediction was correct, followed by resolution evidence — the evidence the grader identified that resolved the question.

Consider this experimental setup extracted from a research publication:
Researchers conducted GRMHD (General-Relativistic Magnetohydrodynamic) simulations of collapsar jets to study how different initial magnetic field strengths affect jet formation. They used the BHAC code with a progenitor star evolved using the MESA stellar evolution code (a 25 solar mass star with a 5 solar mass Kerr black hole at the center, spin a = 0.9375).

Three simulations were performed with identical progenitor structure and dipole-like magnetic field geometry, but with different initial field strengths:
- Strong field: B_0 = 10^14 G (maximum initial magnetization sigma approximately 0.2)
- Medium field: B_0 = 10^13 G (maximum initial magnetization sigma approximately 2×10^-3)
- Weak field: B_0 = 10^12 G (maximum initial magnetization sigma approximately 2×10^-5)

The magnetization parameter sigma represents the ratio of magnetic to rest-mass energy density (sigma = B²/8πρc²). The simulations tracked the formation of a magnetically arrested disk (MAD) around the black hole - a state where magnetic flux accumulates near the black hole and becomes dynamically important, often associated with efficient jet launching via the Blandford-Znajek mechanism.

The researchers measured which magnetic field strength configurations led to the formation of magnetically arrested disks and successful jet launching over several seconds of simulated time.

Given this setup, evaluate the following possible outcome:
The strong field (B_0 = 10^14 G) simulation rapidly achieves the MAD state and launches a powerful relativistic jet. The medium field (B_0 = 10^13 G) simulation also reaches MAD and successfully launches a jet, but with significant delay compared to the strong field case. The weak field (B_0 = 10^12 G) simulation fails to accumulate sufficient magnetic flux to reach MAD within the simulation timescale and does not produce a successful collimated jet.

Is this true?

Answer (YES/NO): NO